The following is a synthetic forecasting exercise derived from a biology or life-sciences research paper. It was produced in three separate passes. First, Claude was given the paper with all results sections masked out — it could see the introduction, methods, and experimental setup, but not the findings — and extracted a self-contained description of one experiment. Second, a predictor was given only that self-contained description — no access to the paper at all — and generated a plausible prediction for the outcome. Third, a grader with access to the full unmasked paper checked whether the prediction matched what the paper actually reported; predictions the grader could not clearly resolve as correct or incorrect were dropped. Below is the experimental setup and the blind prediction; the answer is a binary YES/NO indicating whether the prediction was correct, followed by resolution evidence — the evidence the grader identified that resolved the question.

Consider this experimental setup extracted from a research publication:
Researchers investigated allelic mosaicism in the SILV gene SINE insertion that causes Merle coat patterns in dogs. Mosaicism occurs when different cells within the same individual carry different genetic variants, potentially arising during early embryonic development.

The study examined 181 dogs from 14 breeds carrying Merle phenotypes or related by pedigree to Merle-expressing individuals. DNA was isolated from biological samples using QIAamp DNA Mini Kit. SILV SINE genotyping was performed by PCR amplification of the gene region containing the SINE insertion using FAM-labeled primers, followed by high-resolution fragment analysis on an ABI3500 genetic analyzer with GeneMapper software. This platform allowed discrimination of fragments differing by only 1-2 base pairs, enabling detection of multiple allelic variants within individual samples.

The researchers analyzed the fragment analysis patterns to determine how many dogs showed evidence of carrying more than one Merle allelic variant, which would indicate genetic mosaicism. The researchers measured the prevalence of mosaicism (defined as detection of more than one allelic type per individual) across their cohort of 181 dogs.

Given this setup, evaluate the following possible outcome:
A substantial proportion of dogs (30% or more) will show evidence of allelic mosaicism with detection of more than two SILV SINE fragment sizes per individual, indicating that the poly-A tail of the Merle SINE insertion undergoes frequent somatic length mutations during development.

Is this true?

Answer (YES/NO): NO